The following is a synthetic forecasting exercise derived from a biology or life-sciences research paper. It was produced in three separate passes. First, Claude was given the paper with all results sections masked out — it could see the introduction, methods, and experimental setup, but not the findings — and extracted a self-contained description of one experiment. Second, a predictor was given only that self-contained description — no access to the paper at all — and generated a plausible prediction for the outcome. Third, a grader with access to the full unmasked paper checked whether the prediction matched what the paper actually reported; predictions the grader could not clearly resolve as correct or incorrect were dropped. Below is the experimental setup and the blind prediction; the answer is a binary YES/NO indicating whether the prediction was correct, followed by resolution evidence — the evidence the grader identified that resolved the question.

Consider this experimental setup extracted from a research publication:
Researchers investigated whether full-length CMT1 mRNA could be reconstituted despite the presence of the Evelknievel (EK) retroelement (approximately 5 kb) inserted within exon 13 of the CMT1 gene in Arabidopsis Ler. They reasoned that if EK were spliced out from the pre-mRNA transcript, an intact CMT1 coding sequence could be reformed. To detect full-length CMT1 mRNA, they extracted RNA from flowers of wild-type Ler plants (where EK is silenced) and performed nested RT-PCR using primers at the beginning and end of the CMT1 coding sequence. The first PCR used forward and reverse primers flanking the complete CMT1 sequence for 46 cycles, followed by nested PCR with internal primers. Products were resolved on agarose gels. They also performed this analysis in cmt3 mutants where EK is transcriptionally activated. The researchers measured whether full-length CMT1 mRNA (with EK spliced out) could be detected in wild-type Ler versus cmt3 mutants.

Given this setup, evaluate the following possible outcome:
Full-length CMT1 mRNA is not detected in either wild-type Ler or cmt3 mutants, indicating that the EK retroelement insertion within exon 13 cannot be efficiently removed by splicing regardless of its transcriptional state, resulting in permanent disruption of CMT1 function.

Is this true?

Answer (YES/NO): NO